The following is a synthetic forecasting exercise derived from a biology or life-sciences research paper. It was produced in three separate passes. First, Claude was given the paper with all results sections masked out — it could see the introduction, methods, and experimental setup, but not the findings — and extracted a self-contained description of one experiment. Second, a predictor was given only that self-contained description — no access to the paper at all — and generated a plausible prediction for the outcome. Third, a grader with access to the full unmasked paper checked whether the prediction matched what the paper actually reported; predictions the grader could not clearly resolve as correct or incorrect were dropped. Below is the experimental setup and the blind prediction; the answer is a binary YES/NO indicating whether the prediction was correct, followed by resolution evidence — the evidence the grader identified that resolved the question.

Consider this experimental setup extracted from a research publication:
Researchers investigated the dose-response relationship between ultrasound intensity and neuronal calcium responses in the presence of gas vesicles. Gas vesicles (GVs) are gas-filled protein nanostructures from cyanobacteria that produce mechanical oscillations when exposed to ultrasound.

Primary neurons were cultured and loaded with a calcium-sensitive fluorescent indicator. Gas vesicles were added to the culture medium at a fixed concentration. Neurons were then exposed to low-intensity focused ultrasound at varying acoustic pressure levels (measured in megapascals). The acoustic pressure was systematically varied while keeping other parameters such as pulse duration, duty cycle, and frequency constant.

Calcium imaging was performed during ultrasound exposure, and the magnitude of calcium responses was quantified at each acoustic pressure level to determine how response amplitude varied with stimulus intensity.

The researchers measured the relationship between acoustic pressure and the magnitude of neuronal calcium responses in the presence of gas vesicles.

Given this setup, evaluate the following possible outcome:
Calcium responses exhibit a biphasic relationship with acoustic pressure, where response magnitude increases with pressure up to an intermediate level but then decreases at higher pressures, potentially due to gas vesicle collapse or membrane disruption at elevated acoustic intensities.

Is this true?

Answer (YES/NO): NO